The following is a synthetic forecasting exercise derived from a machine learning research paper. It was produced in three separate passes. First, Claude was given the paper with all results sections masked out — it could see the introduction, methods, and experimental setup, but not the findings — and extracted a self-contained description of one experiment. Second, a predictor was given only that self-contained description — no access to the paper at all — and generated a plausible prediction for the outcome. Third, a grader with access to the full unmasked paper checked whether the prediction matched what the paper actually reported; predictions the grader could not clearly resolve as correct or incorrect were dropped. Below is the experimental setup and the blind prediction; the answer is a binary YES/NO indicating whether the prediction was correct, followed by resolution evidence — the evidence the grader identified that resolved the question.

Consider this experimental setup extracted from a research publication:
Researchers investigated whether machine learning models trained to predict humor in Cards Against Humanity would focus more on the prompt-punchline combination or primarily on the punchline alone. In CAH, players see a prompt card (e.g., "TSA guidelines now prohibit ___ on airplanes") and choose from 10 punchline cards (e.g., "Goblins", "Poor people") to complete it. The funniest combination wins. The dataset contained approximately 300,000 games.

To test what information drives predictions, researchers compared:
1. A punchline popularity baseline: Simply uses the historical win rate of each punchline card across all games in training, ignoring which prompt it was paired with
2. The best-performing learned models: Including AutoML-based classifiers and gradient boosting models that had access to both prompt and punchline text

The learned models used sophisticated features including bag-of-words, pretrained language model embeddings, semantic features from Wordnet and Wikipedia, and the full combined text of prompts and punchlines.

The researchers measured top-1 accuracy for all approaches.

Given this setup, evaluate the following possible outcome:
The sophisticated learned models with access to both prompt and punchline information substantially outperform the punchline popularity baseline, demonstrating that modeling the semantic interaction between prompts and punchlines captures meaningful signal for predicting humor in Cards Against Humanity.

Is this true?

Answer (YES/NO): NO